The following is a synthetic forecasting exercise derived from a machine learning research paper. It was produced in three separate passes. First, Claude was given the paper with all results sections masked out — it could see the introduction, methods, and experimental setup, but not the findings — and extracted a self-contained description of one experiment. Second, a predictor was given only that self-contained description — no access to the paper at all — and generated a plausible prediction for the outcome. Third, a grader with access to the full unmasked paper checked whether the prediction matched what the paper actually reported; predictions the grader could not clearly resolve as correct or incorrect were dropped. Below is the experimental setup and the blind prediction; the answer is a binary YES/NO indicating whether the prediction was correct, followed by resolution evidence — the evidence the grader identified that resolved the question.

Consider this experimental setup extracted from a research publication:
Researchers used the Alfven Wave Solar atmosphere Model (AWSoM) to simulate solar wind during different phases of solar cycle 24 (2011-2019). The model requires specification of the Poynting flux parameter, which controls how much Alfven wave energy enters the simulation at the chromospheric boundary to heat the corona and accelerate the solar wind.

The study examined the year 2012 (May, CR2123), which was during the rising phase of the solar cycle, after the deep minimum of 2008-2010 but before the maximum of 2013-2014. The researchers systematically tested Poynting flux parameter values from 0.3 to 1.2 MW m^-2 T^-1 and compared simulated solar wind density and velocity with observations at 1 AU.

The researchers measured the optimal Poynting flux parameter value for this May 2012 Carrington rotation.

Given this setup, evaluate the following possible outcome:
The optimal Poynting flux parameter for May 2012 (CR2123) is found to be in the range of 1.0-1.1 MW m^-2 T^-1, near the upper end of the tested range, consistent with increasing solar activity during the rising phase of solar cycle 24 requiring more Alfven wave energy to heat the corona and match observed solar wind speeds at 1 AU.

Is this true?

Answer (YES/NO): NO